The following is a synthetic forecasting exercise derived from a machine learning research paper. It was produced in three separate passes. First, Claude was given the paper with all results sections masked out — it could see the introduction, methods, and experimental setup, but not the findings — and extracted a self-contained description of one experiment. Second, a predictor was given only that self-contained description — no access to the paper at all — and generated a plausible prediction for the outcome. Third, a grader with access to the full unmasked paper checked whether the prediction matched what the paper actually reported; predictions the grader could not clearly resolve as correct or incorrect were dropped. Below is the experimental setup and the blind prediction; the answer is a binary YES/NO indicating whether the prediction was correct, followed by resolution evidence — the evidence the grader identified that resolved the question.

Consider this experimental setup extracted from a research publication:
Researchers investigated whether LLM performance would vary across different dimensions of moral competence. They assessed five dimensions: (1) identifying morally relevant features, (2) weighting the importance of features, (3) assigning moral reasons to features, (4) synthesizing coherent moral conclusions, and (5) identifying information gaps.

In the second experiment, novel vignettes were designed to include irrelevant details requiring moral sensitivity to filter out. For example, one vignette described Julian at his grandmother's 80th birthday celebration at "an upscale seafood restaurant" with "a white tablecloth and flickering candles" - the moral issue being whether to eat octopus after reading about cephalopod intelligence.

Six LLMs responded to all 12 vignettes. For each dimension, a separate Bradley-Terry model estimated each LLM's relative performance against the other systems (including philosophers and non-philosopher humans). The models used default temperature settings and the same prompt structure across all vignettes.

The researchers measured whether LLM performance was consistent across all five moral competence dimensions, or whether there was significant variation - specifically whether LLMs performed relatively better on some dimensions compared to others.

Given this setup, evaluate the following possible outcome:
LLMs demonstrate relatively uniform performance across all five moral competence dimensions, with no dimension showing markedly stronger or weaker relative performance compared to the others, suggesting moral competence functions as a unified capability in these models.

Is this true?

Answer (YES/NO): NO